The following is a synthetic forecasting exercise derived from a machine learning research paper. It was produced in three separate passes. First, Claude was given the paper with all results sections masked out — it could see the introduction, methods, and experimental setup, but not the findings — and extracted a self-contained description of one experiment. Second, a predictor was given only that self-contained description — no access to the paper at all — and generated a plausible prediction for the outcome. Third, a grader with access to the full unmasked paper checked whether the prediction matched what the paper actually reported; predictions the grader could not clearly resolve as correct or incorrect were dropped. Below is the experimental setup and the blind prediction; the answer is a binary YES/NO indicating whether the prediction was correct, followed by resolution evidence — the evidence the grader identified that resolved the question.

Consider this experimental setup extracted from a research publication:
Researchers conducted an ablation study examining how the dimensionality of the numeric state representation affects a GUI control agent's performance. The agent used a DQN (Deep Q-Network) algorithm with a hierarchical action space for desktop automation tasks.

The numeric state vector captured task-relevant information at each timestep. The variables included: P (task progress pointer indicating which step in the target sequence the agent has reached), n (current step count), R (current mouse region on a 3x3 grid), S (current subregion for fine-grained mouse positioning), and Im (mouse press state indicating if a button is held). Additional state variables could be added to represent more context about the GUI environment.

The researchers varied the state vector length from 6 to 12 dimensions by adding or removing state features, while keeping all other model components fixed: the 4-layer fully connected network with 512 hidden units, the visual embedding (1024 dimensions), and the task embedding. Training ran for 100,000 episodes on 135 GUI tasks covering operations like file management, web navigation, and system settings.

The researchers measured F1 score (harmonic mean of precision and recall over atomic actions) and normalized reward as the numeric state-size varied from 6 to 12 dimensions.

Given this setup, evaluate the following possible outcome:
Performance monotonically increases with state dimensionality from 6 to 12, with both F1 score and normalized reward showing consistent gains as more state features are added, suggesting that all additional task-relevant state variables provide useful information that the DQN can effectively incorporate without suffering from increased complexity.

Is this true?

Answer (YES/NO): NO